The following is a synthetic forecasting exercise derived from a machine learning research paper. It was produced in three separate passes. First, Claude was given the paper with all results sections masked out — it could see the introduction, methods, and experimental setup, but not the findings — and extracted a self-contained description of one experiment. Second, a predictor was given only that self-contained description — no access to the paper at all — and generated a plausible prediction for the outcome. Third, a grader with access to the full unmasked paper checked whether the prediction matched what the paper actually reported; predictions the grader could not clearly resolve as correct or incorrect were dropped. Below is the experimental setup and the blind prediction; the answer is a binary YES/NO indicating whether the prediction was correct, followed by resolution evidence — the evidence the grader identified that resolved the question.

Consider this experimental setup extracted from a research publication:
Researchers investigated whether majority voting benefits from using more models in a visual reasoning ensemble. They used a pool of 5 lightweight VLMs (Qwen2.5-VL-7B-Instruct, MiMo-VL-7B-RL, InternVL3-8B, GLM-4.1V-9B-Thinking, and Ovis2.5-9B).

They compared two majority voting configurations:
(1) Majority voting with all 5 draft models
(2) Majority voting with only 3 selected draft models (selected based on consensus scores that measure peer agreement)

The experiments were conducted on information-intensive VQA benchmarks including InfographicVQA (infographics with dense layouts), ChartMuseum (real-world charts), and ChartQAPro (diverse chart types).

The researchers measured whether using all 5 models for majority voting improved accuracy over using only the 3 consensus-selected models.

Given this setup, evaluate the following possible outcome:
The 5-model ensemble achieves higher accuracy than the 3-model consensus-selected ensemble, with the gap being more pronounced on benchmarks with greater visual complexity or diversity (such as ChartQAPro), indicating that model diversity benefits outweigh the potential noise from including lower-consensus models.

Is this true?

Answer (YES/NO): NO